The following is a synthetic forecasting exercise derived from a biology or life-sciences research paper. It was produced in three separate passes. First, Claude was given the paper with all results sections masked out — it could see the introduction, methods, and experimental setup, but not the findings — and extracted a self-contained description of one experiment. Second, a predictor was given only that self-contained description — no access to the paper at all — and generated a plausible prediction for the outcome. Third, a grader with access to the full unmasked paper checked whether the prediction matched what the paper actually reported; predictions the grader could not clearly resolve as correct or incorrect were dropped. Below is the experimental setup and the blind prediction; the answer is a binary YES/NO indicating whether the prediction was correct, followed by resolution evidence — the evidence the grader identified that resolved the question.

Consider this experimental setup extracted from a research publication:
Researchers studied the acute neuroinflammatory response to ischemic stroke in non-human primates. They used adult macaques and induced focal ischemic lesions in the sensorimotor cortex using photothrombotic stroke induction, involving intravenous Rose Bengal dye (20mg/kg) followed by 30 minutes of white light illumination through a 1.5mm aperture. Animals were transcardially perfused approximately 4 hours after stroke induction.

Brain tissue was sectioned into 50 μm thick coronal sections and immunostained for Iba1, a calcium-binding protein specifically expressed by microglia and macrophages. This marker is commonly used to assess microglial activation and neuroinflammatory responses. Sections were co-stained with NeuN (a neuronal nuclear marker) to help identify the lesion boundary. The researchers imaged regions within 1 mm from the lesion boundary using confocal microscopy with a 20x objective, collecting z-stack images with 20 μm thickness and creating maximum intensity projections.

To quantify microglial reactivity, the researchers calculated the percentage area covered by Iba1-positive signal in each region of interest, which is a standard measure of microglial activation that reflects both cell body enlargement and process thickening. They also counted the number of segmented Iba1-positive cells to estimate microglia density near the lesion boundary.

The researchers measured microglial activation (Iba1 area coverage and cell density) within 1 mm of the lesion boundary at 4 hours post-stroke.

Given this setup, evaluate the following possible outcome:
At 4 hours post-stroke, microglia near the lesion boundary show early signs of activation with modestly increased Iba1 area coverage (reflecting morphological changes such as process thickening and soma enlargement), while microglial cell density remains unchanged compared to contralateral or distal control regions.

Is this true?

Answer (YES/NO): NO